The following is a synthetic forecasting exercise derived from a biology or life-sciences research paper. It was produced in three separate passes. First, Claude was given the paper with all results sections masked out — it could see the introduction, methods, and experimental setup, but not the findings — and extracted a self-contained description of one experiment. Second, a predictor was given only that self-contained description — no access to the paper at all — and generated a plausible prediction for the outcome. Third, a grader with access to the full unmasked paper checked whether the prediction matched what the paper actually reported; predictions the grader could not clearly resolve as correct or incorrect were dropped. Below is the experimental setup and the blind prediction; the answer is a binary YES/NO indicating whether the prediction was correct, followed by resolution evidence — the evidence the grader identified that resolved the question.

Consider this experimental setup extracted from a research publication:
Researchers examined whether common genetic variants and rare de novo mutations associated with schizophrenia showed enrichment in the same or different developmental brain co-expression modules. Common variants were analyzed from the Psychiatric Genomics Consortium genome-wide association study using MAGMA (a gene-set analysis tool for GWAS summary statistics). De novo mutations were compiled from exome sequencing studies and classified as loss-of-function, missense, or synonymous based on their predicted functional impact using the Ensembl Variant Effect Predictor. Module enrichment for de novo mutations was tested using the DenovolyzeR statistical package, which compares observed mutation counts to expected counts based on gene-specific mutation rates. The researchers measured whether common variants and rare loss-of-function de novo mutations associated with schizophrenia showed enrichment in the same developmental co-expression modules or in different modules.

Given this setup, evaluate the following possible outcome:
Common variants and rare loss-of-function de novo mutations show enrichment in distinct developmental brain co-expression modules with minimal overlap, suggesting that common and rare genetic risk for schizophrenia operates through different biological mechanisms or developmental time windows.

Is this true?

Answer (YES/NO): NO